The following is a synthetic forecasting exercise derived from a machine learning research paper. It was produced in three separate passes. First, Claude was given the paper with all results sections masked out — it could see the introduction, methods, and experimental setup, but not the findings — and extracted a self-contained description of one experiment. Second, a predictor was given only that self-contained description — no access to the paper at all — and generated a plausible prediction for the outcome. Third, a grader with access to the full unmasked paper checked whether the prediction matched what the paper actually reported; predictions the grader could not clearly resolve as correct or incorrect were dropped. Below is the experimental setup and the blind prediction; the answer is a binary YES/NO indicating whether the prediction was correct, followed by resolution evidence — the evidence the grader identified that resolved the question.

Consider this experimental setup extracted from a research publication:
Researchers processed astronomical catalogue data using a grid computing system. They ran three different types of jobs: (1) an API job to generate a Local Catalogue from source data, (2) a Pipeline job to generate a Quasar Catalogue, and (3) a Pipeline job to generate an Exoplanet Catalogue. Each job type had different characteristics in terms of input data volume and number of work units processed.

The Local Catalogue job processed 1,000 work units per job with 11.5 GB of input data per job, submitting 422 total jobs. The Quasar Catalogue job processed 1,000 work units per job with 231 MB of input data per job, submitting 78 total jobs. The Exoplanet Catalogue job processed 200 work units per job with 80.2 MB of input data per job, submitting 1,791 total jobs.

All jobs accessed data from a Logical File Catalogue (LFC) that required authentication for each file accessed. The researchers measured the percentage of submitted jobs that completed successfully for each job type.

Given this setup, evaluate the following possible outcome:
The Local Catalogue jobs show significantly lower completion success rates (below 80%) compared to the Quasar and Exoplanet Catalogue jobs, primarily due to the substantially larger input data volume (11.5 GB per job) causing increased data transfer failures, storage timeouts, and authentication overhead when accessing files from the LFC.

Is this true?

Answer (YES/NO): NO